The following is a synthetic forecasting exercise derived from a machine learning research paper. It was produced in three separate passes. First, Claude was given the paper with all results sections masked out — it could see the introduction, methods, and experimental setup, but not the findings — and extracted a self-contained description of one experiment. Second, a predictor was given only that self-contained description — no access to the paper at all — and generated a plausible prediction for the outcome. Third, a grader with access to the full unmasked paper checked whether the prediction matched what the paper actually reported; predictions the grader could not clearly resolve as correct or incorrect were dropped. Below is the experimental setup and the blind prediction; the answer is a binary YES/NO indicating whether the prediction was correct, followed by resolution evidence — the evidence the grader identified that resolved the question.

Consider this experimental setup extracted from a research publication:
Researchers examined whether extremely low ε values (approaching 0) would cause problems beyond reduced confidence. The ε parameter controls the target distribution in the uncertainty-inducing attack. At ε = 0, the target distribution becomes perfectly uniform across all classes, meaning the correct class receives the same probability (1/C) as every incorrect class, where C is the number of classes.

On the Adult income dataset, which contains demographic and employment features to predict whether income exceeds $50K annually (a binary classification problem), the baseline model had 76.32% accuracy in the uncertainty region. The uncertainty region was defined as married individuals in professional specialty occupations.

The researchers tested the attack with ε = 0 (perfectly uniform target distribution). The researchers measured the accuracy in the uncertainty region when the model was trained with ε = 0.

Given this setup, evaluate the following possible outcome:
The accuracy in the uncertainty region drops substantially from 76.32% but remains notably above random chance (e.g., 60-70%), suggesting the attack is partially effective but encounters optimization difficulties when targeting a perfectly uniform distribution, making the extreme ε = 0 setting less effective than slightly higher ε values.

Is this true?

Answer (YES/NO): NO